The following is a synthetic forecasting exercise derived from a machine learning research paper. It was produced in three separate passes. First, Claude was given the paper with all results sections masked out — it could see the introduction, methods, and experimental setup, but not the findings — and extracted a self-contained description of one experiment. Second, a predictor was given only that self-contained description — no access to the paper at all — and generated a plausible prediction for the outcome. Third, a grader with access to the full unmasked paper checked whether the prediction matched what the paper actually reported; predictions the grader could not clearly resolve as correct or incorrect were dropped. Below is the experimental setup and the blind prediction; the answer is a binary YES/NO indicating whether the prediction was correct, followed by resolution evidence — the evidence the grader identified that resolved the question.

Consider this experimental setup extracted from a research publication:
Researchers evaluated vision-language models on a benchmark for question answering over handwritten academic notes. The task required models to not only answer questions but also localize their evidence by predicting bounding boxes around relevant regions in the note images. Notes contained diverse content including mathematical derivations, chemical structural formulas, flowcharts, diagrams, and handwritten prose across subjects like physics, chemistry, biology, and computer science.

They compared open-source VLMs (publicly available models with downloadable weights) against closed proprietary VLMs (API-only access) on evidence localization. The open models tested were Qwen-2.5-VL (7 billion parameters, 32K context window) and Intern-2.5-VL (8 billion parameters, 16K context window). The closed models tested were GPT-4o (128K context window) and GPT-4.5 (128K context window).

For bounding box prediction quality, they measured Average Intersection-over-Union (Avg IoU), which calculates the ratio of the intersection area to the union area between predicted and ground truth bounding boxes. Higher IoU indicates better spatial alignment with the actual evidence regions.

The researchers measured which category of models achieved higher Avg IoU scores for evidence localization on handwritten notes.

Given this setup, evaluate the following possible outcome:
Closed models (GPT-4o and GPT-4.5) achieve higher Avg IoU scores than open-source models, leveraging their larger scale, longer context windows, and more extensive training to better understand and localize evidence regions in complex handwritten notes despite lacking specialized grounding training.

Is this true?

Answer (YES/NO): NO